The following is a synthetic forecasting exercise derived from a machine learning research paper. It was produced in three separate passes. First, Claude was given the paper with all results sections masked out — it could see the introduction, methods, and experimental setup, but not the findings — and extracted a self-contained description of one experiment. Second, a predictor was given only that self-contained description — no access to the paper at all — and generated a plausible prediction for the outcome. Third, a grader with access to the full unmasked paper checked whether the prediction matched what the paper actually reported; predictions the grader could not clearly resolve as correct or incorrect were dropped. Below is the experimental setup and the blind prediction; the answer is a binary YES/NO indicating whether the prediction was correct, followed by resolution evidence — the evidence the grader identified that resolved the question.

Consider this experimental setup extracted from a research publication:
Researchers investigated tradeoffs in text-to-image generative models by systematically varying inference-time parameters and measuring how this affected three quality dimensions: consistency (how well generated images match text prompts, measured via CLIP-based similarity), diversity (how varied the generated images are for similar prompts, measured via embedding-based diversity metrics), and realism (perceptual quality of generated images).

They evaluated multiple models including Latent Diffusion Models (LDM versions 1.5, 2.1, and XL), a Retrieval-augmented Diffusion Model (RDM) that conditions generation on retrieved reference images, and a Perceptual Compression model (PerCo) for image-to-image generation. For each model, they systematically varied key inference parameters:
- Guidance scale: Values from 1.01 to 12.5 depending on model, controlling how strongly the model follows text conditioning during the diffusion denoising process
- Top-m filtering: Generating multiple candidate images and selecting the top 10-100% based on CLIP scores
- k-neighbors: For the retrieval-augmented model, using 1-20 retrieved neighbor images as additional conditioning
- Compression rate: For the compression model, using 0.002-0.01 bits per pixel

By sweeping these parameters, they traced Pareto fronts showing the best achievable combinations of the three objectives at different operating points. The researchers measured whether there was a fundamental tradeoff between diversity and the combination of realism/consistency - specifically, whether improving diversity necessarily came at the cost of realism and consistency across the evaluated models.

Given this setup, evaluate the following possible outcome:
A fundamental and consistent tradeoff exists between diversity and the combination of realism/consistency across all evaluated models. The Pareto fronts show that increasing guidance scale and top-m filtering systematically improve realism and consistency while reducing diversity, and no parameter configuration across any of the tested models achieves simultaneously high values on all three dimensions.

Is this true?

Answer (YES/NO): YES